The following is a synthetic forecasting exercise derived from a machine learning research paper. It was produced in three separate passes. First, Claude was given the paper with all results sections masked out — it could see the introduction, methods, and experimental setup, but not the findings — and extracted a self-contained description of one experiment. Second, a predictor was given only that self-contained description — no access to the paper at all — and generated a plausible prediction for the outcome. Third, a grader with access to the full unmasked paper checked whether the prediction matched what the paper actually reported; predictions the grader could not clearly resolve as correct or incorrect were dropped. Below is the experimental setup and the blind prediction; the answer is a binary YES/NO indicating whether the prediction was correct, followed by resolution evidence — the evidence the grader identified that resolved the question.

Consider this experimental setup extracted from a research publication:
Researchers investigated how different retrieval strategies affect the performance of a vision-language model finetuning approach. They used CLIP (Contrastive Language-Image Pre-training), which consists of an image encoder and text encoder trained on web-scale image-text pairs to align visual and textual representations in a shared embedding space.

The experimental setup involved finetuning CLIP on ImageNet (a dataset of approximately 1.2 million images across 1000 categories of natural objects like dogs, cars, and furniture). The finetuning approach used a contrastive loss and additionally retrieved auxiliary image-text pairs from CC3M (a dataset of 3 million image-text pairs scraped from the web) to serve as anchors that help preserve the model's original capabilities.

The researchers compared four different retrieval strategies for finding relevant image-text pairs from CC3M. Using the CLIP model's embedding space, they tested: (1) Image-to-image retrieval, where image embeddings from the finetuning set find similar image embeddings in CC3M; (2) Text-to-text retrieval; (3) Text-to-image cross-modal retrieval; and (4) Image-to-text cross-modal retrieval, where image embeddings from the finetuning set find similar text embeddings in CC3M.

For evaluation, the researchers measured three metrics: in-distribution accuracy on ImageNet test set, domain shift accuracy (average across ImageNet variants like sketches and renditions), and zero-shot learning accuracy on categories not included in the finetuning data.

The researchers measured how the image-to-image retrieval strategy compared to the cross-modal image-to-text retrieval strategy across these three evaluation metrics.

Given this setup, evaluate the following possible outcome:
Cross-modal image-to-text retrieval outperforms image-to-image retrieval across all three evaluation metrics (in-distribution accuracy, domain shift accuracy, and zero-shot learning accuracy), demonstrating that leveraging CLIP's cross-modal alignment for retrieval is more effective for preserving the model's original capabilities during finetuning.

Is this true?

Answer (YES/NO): NO